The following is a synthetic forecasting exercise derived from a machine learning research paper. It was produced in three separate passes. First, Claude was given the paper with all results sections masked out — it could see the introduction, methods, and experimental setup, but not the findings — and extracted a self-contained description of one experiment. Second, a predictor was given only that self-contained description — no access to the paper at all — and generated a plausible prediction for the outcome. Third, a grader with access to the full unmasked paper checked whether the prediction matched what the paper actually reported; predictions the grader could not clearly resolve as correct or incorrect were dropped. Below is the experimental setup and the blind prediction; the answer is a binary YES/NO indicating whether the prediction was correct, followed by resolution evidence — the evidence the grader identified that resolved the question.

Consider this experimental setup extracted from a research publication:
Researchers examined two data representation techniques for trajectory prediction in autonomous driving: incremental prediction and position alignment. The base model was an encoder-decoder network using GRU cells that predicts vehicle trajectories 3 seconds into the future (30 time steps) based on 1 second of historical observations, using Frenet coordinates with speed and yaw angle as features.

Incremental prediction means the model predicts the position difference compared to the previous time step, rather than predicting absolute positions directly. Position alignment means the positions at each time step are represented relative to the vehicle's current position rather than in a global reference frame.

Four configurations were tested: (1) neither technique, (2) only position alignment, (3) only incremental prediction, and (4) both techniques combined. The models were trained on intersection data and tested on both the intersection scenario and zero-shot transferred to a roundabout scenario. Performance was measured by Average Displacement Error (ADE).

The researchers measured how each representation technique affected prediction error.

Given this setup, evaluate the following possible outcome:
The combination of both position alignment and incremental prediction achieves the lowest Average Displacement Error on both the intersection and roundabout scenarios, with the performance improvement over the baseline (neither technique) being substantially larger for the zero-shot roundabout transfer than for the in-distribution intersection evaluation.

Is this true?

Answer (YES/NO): YES